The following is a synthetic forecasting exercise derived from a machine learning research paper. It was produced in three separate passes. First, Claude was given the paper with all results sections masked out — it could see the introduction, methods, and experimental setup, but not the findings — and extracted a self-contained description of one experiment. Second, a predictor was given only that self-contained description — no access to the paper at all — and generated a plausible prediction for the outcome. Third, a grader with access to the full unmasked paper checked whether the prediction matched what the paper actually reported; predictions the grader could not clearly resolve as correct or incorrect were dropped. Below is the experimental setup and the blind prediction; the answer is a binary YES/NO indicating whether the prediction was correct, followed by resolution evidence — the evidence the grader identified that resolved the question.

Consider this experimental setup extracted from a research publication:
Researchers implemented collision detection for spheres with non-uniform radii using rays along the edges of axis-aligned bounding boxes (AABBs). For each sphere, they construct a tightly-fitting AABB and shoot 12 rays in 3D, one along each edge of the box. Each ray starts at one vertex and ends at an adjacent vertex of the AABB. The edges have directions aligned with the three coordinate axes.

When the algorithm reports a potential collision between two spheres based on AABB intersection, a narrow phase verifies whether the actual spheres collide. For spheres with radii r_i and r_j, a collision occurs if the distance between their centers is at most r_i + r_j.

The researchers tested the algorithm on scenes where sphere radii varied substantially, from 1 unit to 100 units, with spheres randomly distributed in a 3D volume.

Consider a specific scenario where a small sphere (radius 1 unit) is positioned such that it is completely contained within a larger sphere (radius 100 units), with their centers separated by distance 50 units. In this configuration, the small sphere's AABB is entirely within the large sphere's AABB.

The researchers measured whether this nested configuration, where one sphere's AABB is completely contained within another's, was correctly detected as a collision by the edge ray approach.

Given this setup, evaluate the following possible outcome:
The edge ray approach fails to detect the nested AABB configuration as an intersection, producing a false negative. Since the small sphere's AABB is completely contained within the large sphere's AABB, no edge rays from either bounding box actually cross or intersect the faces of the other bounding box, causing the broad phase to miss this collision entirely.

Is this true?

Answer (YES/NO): NO